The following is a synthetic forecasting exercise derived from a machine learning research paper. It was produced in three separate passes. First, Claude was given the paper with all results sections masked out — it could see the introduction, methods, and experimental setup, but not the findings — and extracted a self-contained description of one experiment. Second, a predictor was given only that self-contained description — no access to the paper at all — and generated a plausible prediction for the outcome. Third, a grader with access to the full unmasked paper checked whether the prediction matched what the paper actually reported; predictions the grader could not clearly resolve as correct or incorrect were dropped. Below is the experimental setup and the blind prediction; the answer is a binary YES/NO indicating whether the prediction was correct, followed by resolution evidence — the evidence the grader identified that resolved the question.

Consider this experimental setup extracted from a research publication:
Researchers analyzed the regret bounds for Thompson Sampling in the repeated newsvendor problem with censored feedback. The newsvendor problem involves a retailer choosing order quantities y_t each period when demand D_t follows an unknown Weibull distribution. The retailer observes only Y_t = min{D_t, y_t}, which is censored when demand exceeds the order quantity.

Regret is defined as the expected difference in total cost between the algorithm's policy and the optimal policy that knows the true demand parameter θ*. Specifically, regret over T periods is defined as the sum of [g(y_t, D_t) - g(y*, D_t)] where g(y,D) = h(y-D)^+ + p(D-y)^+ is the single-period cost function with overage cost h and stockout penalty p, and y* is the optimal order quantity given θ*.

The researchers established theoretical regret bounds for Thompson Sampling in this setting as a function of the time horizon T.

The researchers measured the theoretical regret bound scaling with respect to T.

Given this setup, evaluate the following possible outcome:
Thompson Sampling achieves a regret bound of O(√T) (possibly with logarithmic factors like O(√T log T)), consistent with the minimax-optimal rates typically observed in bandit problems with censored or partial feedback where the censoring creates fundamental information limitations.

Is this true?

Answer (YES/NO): YES